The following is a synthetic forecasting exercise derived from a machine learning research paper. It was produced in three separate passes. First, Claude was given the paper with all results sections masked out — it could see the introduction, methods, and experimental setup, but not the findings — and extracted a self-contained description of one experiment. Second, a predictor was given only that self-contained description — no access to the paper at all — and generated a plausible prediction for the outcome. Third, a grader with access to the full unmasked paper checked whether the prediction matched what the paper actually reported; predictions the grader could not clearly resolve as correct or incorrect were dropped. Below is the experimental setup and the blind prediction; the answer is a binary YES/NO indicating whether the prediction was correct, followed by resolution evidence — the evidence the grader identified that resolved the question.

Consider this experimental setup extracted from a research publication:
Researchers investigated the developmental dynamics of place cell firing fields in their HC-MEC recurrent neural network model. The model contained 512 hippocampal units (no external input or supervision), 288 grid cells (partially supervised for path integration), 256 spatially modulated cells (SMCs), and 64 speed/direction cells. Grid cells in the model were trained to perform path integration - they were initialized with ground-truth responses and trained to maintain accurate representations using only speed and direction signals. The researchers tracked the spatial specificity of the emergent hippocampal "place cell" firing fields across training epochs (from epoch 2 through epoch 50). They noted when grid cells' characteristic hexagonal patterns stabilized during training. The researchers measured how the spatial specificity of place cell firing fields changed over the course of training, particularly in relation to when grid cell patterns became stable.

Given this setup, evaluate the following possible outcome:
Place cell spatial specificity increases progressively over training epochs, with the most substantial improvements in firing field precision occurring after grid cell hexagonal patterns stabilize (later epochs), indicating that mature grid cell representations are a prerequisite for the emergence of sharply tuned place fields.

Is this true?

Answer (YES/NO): NO